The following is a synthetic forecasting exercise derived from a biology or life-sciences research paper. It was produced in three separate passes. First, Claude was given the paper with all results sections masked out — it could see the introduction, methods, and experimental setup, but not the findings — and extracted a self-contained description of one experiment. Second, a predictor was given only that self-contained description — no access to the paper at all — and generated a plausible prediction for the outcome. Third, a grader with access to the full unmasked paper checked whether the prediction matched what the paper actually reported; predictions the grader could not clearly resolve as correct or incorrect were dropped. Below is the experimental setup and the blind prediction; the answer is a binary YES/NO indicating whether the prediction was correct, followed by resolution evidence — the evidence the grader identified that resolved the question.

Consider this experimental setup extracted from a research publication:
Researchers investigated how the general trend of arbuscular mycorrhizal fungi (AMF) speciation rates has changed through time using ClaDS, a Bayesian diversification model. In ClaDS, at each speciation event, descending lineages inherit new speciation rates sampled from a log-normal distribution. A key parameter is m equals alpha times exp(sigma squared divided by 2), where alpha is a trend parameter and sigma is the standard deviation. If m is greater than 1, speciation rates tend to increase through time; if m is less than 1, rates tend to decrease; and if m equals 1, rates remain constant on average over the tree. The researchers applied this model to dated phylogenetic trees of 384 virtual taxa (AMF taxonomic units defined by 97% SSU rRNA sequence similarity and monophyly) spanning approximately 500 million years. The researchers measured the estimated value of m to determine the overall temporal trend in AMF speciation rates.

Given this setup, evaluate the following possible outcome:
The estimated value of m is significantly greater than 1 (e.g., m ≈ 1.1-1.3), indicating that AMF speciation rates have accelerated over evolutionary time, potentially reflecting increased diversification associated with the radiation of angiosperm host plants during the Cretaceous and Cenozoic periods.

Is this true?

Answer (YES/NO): NO